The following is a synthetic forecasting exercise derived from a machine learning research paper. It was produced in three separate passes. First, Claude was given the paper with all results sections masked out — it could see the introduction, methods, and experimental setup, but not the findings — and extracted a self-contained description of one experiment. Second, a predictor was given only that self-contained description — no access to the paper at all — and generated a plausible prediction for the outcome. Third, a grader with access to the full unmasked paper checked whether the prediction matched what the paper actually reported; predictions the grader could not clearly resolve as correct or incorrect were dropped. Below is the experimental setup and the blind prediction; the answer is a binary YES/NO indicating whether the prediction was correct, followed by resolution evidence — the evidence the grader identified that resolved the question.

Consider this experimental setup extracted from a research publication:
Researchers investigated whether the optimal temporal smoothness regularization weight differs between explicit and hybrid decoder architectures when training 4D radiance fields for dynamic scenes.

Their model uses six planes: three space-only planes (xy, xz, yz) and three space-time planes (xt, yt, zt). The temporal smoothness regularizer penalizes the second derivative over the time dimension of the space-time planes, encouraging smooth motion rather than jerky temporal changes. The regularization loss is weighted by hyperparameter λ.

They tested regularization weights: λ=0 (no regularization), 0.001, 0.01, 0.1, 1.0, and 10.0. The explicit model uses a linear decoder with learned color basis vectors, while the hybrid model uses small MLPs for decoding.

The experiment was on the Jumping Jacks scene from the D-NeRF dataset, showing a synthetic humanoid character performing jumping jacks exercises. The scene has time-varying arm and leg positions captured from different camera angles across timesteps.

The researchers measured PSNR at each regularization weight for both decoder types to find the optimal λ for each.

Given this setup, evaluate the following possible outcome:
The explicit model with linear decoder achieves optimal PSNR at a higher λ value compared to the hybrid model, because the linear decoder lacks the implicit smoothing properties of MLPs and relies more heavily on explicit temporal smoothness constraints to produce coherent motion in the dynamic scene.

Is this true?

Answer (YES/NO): NO